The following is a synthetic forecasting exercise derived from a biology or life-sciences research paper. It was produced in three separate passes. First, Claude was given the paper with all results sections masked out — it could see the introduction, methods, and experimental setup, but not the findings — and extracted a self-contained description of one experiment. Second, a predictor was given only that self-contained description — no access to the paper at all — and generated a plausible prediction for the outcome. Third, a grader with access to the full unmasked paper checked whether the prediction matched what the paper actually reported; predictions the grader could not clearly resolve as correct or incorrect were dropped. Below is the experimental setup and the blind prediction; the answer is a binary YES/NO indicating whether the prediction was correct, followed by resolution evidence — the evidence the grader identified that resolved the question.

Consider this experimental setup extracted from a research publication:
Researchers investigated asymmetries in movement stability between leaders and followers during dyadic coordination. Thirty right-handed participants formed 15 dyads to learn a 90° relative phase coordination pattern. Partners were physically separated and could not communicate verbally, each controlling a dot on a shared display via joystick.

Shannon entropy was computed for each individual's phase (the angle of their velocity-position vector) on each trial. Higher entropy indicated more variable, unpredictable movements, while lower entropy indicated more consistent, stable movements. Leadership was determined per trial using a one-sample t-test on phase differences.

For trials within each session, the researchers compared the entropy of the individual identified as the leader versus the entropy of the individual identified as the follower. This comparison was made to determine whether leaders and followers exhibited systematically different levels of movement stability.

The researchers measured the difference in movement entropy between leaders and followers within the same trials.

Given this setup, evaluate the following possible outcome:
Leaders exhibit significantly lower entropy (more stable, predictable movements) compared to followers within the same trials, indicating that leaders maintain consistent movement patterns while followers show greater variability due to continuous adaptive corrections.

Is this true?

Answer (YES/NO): NO